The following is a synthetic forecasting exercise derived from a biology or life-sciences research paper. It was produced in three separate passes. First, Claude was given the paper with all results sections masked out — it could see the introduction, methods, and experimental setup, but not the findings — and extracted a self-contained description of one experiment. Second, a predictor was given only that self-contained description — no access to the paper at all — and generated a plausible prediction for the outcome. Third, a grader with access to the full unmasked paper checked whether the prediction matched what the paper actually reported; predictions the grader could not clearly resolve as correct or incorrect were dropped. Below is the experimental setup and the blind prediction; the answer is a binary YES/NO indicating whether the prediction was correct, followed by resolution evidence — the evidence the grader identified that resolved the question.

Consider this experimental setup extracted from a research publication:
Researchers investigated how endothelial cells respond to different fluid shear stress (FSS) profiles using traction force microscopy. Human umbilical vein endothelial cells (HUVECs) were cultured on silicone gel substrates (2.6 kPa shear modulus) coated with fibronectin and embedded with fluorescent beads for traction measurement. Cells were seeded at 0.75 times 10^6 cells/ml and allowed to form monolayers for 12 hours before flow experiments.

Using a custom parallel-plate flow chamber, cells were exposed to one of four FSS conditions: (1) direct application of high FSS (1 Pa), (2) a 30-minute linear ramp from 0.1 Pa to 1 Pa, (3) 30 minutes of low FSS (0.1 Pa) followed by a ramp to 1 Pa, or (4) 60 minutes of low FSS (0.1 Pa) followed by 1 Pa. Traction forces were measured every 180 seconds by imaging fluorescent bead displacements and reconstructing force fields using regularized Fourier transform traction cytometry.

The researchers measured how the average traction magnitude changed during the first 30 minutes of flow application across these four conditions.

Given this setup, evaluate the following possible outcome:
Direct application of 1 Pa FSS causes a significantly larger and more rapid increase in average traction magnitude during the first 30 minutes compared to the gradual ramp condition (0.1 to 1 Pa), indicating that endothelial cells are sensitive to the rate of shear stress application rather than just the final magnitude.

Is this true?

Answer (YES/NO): YES